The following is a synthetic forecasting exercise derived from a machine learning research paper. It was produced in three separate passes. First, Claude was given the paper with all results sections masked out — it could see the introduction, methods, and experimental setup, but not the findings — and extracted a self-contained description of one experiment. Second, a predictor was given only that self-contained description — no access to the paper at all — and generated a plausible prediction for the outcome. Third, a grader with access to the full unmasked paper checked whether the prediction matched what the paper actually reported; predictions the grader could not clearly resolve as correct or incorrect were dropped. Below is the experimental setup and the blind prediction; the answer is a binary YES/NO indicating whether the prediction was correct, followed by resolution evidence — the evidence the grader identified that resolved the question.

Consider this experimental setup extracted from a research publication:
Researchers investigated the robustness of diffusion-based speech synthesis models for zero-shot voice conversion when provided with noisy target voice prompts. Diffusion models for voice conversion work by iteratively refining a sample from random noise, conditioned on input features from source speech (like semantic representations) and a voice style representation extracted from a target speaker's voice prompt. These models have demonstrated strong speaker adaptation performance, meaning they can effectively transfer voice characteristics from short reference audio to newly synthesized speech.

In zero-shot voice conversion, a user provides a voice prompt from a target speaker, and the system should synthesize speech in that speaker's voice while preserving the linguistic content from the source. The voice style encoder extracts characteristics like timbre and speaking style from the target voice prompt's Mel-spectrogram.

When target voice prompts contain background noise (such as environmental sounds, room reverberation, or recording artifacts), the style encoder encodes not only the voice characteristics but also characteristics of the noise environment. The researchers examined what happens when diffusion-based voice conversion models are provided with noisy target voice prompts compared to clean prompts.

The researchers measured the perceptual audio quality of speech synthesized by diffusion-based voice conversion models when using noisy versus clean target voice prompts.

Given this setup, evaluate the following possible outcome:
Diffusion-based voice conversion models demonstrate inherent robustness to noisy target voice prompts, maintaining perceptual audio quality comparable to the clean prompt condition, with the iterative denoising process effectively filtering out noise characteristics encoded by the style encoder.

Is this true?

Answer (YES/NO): NO